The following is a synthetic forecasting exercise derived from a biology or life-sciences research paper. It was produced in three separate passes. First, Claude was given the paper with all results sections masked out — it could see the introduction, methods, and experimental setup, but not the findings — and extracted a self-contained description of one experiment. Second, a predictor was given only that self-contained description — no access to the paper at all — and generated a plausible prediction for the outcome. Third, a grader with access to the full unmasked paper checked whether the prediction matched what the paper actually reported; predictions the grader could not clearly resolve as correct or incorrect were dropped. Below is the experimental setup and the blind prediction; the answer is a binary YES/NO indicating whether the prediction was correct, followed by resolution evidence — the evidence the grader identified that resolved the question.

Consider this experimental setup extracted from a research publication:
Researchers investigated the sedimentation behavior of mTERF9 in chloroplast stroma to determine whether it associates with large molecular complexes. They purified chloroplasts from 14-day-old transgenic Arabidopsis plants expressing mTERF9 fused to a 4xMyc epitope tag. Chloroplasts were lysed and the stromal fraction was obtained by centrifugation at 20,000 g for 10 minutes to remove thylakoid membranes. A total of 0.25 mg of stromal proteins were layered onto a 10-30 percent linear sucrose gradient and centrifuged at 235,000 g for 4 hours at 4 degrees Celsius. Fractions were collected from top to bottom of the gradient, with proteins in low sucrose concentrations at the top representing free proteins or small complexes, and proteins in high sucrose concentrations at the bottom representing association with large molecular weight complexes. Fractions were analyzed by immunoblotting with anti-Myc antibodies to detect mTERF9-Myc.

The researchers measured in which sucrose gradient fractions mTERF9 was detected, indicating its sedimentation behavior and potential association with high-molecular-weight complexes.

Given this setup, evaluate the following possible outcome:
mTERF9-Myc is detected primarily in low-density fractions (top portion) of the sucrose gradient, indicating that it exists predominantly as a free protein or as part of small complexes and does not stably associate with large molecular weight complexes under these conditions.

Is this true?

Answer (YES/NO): NO